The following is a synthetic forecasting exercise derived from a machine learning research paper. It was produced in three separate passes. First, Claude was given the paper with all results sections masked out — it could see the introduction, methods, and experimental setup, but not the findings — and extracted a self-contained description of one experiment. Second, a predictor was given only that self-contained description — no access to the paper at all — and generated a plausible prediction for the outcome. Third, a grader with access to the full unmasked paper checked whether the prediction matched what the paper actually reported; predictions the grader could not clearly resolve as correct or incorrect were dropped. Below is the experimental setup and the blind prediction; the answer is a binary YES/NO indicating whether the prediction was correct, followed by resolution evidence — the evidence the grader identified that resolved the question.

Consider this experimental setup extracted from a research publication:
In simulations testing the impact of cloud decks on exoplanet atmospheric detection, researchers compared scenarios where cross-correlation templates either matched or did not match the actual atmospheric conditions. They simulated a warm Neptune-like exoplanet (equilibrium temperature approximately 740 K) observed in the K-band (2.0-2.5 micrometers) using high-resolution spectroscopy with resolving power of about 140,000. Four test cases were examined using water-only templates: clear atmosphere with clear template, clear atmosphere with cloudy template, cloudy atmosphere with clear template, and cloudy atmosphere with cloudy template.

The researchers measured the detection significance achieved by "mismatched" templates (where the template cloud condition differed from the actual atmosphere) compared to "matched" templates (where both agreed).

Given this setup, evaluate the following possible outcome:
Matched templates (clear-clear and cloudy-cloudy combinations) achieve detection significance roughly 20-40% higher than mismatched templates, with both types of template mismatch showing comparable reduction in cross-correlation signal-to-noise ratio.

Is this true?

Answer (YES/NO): NO